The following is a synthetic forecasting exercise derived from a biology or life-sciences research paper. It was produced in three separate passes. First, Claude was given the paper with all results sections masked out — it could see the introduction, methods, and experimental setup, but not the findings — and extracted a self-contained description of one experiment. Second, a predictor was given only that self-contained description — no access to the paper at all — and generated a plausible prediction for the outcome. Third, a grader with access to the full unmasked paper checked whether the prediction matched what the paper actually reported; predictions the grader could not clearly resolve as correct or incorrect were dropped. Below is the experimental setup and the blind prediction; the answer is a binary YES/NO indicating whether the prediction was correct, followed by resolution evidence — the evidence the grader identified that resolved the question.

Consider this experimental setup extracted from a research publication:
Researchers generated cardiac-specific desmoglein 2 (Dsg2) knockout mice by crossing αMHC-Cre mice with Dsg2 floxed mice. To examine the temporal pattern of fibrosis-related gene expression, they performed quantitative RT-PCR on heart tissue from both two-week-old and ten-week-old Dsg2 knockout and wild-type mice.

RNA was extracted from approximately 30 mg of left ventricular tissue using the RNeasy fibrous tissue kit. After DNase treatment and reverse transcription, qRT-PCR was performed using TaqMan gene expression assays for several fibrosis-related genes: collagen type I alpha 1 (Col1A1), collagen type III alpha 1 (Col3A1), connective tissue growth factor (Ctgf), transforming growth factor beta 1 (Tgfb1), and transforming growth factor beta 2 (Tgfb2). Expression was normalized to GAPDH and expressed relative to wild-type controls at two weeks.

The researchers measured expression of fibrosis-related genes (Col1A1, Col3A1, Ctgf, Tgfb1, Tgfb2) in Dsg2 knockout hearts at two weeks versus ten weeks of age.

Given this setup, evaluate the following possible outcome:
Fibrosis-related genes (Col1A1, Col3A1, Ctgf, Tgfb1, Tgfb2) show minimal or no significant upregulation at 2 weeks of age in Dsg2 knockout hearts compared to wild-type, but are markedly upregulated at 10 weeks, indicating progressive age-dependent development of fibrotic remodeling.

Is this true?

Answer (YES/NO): NO